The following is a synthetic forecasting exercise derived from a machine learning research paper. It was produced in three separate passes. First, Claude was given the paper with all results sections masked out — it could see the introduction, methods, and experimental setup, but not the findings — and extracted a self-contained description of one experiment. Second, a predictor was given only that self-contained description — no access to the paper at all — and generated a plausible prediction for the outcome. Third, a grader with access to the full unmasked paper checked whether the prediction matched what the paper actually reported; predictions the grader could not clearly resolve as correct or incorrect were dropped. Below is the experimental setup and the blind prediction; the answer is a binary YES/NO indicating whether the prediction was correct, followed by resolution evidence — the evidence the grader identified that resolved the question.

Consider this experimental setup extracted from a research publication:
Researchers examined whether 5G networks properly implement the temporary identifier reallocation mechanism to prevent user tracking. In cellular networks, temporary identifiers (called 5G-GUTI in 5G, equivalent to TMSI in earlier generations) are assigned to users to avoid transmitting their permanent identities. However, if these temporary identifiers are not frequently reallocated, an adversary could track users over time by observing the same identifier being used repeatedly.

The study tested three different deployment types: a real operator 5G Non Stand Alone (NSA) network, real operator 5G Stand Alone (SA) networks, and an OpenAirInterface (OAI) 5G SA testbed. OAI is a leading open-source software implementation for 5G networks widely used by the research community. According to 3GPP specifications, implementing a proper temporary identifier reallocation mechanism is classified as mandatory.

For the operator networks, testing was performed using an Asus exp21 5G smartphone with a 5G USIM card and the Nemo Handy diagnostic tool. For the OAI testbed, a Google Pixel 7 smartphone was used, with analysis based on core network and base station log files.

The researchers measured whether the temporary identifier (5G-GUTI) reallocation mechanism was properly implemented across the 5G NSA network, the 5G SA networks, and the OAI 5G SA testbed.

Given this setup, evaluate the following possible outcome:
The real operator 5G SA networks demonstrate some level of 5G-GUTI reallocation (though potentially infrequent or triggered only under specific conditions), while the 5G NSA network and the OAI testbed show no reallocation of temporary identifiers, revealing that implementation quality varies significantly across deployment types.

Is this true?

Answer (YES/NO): NO